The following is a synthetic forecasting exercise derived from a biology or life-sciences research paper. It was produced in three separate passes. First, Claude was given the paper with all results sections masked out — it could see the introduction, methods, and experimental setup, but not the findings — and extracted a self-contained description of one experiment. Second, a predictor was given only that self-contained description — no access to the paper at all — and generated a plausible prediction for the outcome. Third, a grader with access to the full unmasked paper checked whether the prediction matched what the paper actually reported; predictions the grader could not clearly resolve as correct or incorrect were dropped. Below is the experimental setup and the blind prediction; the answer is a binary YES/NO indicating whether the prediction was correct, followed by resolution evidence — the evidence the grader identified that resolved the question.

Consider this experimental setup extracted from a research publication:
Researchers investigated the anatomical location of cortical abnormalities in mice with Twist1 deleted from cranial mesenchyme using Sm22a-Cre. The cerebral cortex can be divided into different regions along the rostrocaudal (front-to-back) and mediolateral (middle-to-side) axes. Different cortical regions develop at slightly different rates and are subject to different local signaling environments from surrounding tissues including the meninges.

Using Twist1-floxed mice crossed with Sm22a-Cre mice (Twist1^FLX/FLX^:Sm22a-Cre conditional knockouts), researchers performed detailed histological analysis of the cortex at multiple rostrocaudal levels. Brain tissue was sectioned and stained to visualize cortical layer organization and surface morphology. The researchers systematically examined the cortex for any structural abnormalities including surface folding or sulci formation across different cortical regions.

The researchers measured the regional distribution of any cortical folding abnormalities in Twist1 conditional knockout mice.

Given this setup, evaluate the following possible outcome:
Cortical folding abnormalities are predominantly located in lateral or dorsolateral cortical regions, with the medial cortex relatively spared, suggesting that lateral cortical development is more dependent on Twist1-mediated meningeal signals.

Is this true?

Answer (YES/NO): YES